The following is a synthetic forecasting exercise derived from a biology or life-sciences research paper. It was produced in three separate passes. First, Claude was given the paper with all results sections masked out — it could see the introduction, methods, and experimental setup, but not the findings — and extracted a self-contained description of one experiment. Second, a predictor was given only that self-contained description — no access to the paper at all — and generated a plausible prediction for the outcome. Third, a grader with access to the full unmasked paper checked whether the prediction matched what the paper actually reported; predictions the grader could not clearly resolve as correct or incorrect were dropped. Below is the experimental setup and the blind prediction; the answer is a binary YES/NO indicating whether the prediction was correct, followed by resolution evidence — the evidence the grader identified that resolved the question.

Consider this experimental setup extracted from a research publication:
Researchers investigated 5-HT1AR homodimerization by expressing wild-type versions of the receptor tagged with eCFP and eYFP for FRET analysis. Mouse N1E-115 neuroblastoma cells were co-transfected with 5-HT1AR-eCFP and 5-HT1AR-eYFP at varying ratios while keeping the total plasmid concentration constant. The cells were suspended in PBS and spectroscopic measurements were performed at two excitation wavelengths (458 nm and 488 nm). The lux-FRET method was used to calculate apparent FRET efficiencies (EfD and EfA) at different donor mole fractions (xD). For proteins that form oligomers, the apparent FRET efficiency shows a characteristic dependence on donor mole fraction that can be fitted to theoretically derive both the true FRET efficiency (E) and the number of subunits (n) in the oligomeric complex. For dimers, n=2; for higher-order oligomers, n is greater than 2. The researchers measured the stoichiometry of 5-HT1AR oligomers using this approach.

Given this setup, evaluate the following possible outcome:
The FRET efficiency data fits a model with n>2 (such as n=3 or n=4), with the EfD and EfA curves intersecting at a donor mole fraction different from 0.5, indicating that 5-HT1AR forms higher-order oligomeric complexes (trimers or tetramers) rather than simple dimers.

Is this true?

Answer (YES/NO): YES